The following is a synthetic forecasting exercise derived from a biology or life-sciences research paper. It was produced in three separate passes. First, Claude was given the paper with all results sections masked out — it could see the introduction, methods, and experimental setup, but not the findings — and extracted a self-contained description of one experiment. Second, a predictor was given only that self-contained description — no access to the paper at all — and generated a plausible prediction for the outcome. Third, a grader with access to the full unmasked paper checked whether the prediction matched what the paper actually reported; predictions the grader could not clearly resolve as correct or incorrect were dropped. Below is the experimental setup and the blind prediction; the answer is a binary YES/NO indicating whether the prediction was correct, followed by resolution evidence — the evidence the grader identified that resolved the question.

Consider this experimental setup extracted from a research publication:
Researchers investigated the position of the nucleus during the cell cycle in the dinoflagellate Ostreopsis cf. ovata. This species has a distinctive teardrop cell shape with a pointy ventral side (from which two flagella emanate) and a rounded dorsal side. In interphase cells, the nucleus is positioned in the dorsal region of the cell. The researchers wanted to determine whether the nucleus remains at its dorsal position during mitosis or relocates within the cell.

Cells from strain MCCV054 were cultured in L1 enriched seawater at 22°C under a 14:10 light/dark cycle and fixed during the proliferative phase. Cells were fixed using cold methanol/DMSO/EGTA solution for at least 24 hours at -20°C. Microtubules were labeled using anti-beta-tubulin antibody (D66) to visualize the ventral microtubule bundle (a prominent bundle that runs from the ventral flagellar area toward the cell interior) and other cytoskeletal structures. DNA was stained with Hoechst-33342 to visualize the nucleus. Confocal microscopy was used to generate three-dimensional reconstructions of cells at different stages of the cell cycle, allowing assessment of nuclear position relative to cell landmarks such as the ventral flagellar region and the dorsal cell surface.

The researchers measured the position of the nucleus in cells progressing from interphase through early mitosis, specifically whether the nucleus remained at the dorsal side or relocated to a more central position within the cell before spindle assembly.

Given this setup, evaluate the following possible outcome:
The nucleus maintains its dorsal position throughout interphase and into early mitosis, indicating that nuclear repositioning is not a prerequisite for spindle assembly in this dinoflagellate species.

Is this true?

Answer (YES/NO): NO